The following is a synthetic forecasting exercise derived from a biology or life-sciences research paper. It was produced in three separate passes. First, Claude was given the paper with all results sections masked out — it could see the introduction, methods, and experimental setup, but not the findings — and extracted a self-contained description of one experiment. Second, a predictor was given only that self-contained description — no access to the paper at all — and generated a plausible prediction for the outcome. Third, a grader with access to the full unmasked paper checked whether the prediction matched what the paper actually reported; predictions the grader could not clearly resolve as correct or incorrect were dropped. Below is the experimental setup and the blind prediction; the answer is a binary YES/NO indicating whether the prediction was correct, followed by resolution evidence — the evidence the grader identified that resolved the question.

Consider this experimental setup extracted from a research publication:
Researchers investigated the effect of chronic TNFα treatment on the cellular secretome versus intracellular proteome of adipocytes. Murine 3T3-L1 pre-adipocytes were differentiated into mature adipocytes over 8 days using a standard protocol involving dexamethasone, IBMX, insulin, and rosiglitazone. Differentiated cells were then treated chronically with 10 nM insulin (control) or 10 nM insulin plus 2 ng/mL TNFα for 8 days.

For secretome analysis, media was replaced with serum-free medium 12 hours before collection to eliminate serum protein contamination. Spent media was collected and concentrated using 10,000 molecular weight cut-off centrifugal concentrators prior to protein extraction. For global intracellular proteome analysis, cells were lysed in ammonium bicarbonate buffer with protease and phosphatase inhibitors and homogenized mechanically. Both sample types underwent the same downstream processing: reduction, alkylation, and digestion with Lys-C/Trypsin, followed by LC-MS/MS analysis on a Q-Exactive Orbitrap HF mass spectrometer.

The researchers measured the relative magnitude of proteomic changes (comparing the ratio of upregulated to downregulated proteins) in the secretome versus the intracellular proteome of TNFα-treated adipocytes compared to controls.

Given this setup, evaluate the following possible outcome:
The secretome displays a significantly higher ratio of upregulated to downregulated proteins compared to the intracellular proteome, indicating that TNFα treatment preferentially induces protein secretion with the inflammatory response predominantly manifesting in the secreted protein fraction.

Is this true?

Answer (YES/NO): NO